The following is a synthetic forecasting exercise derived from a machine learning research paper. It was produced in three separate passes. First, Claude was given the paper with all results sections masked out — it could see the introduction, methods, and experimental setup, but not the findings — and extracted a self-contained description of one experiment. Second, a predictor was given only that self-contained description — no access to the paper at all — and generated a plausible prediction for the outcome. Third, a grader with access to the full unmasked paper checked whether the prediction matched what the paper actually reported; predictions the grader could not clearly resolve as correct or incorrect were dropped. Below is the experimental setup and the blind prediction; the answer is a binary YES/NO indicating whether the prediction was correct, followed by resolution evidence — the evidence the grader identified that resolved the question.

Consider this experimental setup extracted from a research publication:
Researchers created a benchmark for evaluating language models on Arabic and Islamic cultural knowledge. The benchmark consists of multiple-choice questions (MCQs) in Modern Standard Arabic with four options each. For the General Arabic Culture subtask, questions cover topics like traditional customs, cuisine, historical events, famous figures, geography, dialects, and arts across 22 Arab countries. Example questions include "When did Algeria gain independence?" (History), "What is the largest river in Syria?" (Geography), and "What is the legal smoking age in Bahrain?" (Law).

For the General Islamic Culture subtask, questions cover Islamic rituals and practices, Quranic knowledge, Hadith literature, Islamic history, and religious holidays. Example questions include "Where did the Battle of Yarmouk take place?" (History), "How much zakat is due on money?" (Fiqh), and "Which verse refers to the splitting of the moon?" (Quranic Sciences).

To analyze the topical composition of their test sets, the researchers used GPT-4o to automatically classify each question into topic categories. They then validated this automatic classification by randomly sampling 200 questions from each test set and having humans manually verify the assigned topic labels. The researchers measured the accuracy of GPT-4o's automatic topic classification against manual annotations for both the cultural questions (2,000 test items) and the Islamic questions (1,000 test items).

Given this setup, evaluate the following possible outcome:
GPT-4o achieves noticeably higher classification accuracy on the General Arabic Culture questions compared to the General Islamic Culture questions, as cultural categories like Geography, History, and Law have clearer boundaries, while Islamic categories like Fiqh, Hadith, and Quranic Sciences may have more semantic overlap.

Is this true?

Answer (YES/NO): NO